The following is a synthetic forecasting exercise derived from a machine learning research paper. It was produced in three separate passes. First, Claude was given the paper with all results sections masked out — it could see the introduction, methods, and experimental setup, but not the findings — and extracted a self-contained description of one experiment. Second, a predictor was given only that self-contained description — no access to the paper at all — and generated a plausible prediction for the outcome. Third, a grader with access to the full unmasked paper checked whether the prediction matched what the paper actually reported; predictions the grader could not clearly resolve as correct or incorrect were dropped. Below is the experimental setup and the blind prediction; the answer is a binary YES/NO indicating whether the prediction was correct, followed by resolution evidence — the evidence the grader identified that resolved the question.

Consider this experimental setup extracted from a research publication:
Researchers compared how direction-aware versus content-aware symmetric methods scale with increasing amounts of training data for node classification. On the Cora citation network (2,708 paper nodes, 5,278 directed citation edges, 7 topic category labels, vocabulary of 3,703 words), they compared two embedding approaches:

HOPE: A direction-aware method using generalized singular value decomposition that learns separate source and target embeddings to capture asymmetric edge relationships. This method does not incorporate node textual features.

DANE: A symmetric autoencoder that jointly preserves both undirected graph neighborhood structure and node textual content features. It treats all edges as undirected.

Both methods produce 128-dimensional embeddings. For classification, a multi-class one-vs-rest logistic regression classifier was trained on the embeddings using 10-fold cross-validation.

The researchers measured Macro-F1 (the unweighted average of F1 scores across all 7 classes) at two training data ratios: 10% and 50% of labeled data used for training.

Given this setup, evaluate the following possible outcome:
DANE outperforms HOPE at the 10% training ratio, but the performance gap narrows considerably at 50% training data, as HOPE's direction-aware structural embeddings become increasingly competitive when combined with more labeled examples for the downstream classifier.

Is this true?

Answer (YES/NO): YES